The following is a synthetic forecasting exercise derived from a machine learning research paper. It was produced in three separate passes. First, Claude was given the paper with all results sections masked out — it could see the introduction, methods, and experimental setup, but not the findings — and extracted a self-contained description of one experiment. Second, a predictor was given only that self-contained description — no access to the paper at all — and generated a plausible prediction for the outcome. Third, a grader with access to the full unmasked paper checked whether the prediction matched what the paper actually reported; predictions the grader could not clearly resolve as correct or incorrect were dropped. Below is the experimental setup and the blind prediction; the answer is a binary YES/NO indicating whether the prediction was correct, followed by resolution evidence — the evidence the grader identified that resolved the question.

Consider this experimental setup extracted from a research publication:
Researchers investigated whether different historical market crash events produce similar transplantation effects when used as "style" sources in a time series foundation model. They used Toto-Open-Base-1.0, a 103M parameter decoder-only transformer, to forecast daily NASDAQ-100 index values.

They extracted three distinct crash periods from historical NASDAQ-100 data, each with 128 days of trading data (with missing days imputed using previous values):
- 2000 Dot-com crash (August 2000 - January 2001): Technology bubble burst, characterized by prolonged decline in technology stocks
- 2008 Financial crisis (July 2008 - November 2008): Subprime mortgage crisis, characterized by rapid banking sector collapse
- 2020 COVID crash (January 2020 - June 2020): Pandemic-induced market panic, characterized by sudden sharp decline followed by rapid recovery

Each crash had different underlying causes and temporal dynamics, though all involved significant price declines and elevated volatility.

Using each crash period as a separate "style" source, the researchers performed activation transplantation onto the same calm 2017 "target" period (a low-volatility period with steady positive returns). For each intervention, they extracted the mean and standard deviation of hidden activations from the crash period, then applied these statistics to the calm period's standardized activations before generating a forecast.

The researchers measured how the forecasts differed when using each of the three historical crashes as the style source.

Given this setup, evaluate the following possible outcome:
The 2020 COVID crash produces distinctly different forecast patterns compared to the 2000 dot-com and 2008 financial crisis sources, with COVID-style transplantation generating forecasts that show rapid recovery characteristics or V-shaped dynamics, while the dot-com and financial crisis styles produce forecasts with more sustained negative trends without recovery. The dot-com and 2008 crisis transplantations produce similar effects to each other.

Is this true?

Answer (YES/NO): NO